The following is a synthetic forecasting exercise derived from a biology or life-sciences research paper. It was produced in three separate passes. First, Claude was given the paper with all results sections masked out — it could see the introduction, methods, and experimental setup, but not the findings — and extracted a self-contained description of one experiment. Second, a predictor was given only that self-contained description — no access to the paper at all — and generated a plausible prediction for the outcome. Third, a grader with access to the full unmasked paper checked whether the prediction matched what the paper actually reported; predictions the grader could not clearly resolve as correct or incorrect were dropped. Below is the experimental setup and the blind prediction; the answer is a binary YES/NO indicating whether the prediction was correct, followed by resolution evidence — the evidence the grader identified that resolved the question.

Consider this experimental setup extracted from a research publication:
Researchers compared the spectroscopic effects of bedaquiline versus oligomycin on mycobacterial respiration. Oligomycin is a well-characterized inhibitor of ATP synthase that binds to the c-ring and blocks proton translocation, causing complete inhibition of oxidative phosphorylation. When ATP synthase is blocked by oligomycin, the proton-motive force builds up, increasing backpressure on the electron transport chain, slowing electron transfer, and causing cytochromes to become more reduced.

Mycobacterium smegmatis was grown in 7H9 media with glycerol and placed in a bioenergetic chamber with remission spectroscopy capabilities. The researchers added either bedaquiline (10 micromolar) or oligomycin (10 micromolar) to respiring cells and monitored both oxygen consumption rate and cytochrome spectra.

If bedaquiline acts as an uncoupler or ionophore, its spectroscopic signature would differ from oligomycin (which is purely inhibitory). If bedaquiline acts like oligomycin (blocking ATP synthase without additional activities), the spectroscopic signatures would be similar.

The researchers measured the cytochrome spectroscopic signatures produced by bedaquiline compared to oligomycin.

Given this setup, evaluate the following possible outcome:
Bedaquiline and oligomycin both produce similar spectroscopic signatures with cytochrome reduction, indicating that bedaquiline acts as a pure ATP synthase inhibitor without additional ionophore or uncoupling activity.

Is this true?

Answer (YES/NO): YES